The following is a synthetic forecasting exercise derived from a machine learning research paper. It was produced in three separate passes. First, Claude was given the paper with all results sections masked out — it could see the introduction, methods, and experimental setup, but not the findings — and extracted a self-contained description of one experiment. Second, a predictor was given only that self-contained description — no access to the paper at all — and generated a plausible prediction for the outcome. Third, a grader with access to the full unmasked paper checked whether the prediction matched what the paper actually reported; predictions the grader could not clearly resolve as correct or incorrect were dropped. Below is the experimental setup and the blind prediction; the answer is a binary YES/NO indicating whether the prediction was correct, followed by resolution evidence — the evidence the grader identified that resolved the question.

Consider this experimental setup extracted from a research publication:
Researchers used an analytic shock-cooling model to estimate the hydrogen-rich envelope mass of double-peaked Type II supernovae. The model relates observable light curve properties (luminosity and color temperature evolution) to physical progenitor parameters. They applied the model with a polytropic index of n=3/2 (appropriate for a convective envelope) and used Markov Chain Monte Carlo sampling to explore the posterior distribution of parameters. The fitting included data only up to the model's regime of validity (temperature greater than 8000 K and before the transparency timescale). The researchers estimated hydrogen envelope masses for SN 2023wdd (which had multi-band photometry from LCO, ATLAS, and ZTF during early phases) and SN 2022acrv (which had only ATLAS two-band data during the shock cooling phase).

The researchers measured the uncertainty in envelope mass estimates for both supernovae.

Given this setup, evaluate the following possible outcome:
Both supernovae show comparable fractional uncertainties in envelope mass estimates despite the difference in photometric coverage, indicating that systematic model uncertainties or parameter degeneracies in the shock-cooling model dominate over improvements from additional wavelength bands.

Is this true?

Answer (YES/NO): NO